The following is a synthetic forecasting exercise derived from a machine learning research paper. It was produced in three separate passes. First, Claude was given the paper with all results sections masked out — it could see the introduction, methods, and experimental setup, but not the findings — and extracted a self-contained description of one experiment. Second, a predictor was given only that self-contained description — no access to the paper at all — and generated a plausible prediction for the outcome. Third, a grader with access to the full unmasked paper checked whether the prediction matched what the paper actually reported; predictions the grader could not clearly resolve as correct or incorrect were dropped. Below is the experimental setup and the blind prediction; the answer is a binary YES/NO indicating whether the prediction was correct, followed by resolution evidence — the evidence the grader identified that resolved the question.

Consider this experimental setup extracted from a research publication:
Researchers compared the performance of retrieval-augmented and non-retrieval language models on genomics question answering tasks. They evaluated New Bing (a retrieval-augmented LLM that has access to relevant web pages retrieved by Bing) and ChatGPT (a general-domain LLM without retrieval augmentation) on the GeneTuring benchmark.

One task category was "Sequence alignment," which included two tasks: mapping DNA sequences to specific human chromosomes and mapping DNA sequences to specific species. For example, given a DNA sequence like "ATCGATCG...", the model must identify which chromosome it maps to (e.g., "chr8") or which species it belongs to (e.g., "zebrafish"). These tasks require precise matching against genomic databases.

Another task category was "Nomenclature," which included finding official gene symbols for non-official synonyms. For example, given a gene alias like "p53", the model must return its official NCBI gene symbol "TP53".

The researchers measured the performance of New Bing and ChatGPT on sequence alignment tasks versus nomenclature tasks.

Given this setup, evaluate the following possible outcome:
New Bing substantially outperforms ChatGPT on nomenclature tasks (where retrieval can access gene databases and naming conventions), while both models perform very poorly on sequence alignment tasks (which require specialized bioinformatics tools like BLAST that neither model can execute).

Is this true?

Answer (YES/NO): YES